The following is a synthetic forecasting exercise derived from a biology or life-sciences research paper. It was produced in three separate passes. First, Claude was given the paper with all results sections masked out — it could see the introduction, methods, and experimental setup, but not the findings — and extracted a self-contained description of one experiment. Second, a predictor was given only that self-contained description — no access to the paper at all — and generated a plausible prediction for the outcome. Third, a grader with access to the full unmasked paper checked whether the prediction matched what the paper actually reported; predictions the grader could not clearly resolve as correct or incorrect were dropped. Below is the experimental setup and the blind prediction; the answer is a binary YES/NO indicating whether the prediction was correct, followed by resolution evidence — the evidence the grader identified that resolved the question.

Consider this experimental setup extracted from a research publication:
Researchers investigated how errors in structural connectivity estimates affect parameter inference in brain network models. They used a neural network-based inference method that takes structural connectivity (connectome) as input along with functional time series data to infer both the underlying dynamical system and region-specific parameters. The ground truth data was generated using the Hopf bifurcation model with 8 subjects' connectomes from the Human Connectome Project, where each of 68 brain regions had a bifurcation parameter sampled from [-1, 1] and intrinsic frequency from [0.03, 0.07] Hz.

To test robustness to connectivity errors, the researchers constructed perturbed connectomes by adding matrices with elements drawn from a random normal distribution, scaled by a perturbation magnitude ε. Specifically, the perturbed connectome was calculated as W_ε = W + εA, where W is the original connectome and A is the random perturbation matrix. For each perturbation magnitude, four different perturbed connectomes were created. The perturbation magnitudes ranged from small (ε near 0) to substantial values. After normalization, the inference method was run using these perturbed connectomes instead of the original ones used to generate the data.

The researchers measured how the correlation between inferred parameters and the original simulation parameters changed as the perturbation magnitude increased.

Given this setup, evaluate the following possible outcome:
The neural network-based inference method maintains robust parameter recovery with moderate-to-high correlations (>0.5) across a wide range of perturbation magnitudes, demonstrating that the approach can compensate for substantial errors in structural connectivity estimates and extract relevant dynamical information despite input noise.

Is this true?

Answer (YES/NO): NO